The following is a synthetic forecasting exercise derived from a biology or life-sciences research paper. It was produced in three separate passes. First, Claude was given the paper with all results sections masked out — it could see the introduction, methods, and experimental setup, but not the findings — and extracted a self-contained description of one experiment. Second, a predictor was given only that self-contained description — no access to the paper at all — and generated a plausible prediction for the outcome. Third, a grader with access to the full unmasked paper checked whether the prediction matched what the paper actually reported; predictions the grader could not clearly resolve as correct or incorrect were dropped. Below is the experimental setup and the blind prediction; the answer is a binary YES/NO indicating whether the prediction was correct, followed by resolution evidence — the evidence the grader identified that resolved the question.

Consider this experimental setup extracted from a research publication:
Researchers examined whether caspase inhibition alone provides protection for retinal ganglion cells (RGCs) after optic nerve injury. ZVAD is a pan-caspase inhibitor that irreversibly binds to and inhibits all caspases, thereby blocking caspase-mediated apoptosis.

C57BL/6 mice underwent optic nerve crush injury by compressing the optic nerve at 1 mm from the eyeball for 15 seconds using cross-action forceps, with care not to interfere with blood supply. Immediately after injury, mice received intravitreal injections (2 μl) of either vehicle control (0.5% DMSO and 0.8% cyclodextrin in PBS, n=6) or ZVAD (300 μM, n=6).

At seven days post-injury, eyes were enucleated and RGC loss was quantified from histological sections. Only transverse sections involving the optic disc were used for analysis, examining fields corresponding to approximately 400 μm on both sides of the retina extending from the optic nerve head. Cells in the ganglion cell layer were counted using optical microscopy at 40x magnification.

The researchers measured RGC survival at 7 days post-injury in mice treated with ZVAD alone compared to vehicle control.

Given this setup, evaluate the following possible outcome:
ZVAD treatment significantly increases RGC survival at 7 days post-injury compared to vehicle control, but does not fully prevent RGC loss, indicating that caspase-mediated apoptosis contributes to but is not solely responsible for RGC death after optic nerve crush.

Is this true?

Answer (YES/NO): NO